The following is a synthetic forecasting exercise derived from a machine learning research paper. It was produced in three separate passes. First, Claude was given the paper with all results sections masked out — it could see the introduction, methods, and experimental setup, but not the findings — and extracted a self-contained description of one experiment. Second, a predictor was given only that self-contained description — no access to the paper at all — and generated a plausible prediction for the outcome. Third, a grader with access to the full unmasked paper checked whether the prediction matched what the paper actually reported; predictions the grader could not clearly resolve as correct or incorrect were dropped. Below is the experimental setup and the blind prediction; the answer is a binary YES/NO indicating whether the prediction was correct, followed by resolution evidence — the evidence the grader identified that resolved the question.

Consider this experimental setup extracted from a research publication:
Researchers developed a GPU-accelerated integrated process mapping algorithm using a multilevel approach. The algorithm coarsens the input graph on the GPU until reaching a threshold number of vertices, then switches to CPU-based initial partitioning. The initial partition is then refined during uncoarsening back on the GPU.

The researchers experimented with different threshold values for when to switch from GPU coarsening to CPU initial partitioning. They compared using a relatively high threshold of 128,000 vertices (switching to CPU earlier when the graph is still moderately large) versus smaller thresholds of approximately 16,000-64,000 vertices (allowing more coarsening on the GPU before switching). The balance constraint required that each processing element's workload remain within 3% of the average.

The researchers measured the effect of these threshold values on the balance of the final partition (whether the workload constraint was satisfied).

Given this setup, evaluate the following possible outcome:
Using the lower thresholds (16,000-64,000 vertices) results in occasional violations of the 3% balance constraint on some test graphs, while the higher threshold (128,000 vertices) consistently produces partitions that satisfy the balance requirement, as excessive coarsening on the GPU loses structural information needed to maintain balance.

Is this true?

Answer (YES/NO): NO